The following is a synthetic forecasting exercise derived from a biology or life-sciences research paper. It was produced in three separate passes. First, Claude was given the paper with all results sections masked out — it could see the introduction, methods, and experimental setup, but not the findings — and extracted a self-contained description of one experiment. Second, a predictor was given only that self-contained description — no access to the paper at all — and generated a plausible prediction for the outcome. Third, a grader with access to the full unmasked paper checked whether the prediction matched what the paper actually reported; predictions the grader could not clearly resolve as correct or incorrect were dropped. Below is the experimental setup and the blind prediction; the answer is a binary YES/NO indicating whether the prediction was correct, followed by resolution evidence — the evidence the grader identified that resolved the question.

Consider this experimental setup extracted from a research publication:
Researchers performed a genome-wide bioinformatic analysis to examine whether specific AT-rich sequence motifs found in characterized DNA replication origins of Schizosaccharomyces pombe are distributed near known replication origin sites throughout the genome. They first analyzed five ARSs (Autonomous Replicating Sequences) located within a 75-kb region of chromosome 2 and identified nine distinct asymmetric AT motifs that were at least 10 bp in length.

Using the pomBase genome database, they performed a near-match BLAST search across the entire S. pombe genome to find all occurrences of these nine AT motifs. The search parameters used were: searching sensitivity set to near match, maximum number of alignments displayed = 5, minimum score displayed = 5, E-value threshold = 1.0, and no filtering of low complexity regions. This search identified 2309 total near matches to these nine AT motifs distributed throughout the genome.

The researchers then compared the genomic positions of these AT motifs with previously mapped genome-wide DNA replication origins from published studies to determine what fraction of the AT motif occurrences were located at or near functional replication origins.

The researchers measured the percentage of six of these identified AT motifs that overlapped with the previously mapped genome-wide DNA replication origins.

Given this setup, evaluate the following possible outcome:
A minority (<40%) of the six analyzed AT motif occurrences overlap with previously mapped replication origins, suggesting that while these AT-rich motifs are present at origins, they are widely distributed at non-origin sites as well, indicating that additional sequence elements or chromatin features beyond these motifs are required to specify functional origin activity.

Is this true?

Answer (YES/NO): NO